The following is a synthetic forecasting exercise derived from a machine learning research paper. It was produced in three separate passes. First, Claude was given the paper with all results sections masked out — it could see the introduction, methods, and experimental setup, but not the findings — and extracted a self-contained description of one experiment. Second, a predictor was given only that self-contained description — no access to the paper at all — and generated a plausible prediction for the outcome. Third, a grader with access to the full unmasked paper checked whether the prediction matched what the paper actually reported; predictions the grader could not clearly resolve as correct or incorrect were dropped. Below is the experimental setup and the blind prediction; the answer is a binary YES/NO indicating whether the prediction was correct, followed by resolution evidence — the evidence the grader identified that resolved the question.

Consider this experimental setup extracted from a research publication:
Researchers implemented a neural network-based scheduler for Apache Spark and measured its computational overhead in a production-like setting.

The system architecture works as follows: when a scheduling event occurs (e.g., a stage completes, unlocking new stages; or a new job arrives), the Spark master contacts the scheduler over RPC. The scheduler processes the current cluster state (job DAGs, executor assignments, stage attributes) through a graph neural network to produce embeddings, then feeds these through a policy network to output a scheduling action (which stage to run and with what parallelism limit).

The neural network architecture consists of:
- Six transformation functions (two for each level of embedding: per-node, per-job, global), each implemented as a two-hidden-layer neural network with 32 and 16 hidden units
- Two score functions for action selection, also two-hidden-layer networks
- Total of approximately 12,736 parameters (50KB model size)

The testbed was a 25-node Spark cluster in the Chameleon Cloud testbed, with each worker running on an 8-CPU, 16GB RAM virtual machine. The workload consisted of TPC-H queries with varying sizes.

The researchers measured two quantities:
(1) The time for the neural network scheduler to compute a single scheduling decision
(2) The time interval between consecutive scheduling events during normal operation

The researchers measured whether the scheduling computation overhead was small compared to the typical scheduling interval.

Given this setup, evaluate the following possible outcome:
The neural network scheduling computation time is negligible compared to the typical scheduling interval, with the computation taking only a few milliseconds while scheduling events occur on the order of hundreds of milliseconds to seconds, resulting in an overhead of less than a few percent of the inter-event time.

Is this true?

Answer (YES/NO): NO